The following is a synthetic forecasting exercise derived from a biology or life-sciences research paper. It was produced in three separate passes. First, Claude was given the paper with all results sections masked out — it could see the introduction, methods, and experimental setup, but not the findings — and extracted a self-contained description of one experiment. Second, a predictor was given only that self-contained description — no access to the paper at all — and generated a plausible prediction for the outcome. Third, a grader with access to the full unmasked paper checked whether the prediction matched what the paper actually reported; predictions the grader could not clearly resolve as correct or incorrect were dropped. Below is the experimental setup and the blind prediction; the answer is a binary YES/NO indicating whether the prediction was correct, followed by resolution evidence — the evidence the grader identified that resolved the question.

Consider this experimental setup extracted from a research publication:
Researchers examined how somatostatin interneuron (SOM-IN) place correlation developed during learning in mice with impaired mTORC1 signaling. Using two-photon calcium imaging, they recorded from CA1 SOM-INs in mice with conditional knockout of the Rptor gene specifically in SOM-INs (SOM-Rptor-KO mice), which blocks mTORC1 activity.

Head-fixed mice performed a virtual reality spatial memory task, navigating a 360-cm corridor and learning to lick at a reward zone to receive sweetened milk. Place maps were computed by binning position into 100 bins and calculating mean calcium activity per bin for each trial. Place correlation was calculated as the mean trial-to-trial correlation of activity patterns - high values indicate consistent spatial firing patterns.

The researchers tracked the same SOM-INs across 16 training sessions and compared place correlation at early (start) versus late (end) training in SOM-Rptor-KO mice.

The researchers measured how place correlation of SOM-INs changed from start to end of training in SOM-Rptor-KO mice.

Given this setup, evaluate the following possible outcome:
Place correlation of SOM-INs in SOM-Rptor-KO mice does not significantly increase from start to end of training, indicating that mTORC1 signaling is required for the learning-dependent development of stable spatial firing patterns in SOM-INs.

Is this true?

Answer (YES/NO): YES